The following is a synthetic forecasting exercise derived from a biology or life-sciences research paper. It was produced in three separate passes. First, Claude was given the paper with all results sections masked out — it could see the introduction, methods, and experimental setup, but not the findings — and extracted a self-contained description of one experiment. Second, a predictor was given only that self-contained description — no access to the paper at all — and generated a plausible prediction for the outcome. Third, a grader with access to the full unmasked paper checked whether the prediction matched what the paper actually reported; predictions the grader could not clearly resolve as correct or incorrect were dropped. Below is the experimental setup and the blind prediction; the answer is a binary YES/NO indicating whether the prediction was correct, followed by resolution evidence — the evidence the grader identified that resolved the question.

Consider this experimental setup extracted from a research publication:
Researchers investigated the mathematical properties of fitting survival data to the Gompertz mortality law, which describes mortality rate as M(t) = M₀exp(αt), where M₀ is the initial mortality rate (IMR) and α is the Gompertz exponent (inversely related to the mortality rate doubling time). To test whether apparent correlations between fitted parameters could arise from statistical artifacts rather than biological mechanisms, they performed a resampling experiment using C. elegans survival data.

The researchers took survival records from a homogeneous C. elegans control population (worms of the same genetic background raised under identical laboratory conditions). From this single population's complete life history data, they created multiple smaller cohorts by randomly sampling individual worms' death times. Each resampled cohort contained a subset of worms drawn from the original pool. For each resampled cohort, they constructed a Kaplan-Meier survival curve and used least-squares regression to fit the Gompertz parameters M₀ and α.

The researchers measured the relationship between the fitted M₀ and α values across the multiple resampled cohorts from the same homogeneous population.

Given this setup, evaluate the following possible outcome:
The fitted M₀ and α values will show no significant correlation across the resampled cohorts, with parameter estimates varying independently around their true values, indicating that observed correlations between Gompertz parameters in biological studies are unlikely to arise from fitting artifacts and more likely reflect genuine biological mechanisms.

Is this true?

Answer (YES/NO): NO